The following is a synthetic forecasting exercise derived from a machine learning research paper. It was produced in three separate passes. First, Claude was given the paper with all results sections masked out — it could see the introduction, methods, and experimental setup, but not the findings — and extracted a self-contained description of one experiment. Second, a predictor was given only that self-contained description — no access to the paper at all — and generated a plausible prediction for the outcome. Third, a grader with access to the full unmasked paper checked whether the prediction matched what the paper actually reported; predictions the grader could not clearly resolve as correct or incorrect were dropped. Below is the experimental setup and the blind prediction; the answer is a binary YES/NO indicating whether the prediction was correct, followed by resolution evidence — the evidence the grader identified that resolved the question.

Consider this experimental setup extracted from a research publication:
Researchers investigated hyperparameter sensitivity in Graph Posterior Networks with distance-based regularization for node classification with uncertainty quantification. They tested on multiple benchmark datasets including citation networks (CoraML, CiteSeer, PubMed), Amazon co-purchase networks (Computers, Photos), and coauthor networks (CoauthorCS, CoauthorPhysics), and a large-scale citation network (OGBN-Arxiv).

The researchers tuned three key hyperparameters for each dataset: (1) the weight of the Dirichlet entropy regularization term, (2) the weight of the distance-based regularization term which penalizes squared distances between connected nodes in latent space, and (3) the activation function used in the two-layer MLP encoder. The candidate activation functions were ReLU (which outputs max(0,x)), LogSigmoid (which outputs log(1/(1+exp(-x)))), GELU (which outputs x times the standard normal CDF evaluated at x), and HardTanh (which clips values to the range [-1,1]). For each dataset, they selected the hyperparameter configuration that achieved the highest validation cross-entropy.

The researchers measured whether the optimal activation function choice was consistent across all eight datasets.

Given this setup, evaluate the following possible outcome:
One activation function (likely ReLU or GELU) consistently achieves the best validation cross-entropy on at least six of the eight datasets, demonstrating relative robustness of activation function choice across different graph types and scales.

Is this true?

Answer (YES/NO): NO